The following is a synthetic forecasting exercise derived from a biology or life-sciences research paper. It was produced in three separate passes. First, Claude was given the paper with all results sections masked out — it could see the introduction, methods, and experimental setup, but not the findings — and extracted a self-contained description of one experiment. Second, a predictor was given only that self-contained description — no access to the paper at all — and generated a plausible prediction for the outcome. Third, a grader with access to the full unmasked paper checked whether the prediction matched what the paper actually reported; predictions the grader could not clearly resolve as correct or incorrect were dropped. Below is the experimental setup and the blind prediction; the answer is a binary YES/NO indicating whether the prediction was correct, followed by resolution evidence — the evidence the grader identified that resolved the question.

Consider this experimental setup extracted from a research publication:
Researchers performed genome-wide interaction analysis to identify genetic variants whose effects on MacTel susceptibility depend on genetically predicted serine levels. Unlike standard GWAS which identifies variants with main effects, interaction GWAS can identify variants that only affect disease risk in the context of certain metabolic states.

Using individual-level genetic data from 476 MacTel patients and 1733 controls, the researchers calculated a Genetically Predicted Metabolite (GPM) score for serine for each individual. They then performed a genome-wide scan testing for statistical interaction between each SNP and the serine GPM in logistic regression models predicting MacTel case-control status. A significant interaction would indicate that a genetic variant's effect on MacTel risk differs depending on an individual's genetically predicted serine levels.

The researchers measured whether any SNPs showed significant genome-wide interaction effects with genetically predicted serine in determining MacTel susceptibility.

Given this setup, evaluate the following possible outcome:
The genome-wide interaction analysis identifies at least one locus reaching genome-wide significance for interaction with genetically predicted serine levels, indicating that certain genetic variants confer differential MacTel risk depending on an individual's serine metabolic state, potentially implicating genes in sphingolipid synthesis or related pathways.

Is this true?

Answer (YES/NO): NO